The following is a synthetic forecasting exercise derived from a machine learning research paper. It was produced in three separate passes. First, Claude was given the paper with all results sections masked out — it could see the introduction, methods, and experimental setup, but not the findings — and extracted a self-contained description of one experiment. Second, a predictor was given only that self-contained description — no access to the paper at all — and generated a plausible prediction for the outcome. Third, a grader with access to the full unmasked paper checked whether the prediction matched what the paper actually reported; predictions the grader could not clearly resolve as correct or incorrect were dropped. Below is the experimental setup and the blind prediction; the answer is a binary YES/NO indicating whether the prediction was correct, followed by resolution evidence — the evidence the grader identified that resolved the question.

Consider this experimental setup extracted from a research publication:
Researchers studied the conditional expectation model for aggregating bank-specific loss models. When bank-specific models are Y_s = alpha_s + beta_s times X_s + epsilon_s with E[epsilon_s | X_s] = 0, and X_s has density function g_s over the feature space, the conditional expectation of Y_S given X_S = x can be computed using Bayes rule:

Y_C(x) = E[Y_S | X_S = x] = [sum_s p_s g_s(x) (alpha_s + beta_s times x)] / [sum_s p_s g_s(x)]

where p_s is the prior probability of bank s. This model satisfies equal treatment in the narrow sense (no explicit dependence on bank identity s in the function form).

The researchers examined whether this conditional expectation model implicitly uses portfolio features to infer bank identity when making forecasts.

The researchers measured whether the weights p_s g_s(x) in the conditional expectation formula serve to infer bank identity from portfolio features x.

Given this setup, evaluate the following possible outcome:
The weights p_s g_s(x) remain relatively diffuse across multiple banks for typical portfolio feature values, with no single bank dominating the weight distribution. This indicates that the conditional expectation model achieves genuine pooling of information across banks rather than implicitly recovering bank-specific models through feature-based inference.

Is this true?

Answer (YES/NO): NO